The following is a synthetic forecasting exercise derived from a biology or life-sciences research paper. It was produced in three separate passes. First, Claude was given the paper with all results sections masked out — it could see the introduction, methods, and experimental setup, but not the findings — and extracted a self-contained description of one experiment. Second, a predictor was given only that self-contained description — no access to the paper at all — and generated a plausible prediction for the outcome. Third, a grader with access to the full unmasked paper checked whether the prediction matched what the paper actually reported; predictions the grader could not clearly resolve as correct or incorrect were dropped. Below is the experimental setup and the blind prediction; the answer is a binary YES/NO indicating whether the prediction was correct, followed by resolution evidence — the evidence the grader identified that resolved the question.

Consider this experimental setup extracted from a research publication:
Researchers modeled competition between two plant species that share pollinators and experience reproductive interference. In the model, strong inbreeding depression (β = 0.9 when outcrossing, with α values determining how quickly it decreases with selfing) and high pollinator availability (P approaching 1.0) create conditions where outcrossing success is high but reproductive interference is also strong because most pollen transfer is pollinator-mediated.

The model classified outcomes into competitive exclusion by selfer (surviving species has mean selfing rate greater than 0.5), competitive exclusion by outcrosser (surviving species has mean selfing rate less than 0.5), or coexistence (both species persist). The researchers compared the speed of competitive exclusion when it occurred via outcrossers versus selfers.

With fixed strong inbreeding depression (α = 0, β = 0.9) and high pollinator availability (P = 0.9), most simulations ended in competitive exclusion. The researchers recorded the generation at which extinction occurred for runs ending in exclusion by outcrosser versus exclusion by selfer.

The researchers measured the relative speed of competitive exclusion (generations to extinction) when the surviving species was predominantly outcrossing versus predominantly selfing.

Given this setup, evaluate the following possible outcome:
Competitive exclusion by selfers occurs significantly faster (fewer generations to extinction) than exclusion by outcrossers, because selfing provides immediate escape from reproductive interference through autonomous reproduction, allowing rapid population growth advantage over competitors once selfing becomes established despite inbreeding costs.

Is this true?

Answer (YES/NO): NO